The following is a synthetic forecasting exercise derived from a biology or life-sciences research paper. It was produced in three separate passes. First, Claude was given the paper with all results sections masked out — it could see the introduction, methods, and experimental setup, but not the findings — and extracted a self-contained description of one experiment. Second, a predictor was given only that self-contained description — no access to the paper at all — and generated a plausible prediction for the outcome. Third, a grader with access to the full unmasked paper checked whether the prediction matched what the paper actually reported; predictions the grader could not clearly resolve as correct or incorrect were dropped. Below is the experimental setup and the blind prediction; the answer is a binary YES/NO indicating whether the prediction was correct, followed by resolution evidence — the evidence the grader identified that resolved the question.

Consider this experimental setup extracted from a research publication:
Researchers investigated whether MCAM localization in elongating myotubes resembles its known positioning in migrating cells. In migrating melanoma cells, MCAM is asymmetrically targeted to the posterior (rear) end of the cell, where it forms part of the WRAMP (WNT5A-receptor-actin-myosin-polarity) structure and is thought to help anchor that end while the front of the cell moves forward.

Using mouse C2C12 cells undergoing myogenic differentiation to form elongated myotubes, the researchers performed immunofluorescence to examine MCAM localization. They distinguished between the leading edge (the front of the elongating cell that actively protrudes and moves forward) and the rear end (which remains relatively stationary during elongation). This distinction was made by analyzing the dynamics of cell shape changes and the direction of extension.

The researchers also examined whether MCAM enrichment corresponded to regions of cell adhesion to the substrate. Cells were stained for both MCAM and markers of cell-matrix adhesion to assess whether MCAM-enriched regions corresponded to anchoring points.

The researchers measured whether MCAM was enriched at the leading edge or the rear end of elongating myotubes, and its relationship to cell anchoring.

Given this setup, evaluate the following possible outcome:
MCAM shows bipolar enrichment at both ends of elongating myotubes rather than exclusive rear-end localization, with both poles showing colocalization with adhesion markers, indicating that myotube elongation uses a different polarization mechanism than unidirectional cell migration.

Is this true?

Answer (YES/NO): NO